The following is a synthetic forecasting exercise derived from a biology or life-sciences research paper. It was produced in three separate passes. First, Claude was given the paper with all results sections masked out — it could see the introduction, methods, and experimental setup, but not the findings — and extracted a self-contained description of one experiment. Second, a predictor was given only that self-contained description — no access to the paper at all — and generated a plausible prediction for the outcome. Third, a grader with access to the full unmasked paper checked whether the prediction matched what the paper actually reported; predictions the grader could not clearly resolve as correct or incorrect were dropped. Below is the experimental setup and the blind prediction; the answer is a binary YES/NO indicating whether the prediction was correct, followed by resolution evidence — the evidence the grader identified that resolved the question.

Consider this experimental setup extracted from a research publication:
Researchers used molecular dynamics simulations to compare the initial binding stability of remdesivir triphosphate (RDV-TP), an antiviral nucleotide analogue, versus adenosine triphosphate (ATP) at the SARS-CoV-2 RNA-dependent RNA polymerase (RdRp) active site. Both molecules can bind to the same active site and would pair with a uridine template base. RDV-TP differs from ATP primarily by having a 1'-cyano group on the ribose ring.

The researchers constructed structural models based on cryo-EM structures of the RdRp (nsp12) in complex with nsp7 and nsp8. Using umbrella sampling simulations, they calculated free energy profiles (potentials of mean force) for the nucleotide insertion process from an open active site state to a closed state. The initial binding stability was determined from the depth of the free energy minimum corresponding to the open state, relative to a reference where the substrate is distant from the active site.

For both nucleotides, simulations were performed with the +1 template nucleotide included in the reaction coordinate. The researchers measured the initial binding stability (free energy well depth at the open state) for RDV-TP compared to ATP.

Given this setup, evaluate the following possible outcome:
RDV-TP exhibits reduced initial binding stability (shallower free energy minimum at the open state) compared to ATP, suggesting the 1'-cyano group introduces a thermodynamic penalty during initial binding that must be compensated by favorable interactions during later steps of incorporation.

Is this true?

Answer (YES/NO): NO